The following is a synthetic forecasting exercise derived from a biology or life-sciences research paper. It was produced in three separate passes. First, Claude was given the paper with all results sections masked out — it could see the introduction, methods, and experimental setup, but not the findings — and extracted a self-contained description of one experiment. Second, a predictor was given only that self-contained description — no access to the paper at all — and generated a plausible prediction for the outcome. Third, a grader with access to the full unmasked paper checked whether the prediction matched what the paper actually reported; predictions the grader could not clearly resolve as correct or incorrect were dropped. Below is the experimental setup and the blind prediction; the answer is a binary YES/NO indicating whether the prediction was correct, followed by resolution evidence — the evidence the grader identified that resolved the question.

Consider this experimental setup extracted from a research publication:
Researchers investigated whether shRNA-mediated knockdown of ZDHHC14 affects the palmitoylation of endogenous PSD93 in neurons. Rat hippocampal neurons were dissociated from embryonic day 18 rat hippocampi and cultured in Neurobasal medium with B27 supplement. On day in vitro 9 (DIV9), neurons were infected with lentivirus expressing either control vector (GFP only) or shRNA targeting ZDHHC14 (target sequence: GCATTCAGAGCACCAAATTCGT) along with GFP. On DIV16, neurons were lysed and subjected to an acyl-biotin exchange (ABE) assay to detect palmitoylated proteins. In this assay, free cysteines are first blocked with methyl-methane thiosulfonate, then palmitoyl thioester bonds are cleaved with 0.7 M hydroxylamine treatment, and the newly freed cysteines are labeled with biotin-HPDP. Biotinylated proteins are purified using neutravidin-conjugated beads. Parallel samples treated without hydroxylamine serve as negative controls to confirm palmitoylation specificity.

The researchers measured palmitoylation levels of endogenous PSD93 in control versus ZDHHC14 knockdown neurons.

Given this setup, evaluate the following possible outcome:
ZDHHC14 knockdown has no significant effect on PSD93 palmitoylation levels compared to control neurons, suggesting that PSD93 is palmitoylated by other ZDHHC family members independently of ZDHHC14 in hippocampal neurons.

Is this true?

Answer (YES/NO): NO